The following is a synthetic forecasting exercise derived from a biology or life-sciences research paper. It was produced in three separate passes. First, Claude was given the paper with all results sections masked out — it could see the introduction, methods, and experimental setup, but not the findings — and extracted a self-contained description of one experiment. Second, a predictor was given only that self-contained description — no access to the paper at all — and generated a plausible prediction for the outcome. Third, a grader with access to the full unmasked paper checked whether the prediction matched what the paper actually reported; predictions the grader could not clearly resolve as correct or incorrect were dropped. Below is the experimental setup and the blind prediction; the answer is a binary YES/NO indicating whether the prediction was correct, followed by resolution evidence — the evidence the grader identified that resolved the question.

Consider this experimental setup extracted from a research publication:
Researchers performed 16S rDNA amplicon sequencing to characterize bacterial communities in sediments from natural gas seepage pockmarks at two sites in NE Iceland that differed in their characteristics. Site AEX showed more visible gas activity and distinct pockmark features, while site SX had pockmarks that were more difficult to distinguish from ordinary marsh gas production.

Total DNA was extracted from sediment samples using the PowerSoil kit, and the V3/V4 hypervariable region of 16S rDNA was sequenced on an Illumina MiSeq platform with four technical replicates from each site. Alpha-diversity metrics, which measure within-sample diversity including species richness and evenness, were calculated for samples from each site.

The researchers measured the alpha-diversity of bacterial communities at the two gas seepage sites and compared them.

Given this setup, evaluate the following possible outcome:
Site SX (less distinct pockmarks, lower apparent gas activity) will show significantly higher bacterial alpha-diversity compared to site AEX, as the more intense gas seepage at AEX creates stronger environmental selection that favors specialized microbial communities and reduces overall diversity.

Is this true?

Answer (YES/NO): YES